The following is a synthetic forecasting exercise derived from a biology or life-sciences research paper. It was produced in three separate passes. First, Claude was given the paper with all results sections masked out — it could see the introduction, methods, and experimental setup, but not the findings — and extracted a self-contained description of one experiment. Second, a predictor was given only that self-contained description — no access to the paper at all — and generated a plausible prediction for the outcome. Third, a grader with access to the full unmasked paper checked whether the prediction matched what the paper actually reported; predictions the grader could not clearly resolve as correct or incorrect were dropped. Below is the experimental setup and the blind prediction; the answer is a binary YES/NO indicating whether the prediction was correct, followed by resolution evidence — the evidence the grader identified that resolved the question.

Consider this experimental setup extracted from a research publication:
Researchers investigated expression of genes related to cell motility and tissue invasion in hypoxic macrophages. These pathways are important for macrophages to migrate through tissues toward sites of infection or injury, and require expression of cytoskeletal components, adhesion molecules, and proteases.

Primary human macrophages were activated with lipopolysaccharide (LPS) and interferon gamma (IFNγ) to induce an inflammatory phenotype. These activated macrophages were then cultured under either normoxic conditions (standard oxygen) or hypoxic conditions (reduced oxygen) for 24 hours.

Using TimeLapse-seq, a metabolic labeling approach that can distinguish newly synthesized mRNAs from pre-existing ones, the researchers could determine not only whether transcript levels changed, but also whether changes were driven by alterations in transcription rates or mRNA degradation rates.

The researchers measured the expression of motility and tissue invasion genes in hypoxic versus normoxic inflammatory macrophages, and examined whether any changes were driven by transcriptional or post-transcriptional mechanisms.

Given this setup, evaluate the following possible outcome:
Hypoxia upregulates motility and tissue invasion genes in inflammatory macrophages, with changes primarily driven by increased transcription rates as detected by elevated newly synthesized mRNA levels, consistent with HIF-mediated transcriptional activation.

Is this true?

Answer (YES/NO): NO